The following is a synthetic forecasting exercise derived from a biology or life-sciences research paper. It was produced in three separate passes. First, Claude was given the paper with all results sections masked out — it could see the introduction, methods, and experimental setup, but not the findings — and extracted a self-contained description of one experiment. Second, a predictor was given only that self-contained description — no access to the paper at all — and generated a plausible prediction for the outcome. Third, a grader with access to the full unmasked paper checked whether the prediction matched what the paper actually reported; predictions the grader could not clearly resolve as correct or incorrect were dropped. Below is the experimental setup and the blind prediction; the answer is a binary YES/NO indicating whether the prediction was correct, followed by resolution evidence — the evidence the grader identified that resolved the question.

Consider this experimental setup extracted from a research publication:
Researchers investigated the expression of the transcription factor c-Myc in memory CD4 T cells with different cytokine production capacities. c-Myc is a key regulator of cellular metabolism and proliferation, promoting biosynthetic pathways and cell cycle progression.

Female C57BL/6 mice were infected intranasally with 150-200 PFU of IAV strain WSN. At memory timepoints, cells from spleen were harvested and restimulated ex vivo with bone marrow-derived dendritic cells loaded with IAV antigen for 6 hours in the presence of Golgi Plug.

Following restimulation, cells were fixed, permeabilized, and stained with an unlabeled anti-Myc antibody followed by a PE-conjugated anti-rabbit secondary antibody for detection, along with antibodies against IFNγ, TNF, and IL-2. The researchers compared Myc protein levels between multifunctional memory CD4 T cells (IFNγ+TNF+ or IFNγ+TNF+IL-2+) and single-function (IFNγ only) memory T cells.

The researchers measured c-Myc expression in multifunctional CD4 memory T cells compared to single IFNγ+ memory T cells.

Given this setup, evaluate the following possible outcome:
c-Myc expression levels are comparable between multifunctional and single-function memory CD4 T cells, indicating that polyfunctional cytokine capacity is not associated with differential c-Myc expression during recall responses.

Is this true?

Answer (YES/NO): NO